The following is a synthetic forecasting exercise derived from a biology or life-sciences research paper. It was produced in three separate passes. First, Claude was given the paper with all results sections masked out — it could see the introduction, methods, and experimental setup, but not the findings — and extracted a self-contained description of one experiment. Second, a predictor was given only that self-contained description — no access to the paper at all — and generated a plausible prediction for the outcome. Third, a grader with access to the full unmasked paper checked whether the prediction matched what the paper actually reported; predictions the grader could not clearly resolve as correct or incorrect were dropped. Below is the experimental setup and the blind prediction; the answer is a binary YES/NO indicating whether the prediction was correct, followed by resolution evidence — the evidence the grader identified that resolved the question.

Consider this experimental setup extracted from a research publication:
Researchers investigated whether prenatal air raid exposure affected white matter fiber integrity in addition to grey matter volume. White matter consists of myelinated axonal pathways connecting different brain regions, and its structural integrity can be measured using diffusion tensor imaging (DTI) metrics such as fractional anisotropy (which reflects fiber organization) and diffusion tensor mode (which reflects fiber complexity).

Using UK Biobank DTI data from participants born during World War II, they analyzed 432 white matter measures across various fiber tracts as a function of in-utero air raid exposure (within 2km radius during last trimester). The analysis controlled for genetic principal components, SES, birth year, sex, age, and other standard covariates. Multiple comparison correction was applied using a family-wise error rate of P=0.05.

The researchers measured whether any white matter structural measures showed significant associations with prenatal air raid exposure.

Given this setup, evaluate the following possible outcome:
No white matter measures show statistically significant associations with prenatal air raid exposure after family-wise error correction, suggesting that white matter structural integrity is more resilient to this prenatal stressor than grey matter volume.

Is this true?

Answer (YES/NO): NO